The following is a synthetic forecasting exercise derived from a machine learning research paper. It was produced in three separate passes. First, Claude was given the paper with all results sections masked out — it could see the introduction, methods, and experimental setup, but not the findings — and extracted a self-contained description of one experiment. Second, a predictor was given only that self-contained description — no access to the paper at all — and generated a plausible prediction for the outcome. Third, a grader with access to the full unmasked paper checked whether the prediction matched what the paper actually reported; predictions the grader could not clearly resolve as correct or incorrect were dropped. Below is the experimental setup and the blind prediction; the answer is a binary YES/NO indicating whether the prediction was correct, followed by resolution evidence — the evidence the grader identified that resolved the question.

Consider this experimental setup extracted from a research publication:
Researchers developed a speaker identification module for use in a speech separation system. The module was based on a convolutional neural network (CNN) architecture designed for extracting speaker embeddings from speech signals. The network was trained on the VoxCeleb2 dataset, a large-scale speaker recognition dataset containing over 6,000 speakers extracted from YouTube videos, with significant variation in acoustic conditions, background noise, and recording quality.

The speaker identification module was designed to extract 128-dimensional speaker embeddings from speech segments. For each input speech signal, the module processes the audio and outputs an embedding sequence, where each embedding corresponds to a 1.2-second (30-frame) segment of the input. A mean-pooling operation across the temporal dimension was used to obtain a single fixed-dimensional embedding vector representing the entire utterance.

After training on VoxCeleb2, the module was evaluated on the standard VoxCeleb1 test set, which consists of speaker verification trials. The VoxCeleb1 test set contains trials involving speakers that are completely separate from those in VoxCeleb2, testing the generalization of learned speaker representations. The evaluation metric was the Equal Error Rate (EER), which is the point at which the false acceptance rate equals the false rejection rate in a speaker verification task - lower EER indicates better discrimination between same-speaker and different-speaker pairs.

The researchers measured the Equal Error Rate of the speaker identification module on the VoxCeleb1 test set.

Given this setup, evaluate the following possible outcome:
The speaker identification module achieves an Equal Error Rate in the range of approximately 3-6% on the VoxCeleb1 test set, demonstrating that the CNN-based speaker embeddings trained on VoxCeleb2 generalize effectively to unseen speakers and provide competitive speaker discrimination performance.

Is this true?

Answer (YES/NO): NO